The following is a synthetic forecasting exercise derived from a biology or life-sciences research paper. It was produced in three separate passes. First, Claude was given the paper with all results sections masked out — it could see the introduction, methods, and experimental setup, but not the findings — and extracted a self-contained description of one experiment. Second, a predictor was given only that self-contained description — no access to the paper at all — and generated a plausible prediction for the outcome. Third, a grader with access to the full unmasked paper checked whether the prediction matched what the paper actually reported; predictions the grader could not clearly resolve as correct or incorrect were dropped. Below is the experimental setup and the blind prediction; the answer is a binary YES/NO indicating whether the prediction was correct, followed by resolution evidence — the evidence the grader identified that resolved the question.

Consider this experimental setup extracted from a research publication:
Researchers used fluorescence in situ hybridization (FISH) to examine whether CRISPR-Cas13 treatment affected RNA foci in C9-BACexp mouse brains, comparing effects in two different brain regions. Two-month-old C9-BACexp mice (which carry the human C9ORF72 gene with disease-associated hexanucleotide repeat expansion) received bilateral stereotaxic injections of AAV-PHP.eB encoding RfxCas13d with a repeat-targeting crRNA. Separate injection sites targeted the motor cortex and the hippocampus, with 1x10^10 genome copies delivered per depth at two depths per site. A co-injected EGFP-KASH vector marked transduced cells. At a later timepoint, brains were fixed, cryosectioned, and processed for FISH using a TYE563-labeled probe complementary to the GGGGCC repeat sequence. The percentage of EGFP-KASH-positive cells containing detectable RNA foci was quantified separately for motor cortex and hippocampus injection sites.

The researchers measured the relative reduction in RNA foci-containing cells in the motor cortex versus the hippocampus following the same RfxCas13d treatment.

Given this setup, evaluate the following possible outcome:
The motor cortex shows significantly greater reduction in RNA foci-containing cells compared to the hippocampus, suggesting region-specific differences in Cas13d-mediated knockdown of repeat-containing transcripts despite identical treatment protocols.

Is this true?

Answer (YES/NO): NO